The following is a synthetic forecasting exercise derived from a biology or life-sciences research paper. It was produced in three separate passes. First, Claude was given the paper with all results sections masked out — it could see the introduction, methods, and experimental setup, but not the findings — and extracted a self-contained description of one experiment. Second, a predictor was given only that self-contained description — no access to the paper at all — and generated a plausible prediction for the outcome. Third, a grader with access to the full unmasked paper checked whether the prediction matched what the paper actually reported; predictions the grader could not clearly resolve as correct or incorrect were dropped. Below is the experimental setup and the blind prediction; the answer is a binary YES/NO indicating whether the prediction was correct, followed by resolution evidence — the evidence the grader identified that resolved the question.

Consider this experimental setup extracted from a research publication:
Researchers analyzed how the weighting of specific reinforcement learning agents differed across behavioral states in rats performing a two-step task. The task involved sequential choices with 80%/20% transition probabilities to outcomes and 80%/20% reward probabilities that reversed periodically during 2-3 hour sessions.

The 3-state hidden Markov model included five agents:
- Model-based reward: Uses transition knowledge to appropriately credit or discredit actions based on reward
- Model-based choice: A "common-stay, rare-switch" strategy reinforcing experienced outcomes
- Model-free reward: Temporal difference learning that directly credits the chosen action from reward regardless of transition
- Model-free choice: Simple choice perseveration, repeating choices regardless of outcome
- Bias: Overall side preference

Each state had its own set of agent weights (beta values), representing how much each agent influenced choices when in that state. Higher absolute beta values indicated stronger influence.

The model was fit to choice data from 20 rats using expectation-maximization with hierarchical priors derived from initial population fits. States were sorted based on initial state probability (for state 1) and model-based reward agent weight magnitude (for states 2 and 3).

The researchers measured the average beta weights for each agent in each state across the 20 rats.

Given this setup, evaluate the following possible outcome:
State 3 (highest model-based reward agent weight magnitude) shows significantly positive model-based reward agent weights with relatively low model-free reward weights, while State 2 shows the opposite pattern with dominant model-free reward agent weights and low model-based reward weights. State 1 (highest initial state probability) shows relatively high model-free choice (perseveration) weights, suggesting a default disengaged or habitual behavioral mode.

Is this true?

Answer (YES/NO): NO